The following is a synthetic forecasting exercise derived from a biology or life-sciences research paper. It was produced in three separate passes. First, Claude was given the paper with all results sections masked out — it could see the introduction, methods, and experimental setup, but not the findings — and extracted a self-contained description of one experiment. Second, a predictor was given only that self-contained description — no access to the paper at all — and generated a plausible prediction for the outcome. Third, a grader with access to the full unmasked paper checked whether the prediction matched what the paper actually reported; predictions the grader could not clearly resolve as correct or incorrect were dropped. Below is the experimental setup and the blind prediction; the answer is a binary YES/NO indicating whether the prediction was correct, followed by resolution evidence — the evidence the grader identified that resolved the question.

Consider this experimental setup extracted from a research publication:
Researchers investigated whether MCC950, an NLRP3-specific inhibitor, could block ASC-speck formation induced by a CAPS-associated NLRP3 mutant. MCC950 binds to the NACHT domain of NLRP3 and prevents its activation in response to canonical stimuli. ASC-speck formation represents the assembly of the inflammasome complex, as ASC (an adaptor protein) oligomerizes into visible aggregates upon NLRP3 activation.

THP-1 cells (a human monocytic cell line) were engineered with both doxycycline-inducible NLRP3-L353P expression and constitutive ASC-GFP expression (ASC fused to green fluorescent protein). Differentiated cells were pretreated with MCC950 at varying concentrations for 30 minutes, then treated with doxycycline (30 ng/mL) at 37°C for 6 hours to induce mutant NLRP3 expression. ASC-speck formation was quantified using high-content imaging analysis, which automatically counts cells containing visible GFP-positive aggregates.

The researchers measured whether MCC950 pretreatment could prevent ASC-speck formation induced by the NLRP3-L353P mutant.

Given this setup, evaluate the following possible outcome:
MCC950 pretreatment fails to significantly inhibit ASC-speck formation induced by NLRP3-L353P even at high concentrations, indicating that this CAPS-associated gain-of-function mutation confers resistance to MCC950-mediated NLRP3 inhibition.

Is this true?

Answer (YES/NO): YES